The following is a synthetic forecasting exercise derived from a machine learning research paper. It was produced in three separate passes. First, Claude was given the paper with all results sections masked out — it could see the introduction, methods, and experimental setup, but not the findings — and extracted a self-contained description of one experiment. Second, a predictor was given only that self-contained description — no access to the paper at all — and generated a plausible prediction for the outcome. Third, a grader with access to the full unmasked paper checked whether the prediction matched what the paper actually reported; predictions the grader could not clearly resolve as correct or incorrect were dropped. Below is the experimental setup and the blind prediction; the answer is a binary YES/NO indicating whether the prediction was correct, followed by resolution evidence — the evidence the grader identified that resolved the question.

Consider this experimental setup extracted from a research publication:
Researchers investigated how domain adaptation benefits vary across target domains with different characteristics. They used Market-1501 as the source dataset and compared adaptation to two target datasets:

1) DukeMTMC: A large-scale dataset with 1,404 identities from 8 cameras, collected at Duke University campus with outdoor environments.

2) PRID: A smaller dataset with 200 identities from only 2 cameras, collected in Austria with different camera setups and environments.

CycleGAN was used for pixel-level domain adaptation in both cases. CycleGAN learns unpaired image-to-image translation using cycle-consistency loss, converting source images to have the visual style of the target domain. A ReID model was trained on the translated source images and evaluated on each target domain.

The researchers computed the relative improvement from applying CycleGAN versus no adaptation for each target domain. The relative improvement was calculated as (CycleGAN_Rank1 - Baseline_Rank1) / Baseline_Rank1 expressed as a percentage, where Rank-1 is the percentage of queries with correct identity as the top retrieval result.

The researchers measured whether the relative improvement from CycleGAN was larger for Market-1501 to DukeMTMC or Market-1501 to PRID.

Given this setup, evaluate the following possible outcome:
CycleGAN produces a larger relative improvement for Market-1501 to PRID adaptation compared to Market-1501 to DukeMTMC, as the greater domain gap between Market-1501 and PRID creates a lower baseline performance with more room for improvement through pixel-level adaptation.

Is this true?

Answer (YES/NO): YES